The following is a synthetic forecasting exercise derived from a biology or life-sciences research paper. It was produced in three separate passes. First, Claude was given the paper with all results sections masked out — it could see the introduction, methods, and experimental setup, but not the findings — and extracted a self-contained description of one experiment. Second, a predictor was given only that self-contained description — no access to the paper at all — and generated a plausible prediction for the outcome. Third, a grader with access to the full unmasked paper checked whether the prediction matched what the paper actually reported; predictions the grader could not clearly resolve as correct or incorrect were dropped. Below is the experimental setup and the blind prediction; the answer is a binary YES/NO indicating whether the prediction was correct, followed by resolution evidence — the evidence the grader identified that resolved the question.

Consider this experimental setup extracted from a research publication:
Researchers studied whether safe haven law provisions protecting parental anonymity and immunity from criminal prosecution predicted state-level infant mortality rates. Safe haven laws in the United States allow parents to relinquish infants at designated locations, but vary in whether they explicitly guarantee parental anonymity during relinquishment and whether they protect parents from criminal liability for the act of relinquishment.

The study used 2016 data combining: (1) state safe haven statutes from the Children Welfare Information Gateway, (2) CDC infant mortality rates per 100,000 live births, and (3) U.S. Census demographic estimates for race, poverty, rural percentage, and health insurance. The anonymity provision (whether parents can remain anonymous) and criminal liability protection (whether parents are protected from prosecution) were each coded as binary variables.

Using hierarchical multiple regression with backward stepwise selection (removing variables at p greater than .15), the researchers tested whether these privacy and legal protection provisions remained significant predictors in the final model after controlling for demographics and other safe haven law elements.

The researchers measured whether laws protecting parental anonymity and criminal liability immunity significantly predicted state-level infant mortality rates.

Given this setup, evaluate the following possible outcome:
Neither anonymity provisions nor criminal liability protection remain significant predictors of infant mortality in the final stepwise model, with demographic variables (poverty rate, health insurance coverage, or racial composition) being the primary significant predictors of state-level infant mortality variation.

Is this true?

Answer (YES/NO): NO